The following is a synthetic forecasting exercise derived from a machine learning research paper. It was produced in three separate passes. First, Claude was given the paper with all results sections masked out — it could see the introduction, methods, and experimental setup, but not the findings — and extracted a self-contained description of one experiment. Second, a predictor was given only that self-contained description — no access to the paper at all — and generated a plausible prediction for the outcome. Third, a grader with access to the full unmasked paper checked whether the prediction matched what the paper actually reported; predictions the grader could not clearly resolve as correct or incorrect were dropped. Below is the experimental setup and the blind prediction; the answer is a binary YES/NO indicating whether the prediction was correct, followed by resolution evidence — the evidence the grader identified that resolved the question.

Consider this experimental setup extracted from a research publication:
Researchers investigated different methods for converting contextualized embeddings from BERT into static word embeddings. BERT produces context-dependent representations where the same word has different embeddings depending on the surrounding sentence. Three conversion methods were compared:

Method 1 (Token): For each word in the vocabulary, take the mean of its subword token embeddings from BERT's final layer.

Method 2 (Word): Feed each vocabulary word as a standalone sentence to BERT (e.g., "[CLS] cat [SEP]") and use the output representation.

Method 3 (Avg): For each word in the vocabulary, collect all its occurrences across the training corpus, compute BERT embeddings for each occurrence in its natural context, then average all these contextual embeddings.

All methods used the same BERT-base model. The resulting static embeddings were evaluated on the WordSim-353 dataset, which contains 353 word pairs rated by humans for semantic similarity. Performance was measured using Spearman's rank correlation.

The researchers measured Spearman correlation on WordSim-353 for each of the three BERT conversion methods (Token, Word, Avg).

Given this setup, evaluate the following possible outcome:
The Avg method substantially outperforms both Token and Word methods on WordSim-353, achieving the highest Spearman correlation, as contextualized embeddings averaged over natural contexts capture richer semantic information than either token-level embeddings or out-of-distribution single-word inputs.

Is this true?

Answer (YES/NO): NO